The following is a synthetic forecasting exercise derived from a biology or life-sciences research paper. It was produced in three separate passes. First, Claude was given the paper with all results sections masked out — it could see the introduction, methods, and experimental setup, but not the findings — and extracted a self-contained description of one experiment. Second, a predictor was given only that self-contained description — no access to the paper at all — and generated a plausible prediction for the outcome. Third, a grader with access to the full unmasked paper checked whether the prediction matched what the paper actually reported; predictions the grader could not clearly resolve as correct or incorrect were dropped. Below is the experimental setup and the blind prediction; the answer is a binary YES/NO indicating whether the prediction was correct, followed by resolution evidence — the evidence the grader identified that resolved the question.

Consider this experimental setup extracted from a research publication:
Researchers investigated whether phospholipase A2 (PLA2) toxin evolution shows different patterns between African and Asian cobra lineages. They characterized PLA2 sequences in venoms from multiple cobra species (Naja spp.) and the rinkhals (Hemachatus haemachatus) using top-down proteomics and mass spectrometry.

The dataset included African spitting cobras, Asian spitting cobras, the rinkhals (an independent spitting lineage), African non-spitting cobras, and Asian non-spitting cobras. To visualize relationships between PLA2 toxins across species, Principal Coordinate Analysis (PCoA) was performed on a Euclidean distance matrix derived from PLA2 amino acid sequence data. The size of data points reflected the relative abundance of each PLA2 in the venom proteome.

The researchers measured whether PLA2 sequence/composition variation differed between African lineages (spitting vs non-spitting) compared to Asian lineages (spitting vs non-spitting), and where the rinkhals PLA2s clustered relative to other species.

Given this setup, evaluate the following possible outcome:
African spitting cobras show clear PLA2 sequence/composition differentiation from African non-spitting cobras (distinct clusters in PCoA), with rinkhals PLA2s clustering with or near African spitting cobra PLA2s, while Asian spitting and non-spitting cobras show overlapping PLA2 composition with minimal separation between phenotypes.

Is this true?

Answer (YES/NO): YES